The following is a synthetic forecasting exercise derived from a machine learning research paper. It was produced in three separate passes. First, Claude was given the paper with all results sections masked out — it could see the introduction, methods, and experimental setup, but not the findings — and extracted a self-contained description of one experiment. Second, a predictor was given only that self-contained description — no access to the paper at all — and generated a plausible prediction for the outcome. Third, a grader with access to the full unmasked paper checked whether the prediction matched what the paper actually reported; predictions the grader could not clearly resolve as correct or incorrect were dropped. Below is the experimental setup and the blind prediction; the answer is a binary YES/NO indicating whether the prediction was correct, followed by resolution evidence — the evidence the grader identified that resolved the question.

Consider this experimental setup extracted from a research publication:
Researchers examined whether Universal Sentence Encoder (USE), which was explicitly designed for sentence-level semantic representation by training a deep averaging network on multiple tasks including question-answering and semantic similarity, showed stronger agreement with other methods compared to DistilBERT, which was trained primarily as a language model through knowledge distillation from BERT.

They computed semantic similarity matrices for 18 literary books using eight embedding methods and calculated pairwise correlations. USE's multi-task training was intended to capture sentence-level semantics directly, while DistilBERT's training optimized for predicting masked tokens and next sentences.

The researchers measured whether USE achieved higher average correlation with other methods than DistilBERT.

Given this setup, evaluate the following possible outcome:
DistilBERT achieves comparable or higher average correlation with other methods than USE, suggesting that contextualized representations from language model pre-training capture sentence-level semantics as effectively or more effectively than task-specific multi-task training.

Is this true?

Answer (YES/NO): NO